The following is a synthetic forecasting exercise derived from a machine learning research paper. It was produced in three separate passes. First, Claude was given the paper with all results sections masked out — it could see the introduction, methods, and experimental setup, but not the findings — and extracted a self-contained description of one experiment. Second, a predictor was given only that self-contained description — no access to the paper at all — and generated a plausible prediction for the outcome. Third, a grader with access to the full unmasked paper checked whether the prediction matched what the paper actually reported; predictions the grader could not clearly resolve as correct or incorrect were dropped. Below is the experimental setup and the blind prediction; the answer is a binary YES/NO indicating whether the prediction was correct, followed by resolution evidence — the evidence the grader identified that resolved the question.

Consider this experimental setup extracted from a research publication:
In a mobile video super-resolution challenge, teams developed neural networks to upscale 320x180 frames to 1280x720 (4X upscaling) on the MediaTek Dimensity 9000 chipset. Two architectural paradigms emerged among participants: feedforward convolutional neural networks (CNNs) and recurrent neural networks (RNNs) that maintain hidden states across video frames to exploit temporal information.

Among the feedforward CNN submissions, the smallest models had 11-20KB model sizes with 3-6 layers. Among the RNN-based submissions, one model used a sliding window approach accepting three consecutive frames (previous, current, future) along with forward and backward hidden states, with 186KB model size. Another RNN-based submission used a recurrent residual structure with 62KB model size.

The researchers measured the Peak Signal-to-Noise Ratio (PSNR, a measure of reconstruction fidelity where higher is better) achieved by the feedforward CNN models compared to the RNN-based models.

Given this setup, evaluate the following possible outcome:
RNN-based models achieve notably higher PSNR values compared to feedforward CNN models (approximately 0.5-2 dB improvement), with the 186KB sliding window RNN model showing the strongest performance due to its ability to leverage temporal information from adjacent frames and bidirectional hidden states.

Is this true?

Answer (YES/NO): NO